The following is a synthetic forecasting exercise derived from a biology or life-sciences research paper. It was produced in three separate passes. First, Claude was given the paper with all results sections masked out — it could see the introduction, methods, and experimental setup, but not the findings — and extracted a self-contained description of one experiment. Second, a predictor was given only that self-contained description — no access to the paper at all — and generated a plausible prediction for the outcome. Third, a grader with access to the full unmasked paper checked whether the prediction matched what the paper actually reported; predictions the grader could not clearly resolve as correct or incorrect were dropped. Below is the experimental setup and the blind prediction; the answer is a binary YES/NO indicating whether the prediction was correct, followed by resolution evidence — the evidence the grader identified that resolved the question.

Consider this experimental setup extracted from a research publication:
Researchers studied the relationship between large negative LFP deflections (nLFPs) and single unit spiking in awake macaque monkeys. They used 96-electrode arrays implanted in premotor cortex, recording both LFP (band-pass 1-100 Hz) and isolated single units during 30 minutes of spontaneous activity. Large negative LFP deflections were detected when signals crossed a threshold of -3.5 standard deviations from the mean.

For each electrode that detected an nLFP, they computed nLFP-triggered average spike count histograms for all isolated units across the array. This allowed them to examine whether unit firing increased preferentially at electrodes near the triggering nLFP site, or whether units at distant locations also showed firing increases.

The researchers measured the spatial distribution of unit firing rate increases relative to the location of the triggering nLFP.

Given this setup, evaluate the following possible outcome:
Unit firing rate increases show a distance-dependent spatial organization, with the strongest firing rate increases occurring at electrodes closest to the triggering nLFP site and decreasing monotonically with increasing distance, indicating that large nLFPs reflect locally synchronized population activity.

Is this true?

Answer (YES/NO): NO